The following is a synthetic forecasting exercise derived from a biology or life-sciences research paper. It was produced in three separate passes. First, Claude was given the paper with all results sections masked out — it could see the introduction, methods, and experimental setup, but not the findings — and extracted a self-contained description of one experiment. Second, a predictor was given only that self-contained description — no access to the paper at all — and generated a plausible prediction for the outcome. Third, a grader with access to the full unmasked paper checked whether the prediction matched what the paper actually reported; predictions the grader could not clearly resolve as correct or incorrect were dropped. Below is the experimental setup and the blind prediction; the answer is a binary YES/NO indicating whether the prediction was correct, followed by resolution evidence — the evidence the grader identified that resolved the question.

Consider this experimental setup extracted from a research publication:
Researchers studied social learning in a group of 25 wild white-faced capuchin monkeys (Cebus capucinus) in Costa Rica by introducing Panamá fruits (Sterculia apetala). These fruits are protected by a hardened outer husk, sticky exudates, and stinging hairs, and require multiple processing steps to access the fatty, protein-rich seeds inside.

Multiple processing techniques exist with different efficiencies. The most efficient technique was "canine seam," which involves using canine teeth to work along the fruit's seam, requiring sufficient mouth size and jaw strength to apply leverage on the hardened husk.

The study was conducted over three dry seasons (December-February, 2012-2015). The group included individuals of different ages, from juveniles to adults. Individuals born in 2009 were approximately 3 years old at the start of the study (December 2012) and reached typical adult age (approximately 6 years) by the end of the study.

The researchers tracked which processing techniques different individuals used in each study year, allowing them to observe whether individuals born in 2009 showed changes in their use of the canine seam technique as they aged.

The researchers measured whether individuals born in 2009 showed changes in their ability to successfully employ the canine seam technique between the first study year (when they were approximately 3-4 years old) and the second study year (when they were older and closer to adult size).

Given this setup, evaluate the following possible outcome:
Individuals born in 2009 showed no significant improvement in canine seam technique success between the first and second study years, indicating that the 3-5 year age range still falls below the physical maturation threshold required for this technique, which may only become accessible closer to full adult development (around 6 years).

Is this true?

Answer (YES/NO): NO